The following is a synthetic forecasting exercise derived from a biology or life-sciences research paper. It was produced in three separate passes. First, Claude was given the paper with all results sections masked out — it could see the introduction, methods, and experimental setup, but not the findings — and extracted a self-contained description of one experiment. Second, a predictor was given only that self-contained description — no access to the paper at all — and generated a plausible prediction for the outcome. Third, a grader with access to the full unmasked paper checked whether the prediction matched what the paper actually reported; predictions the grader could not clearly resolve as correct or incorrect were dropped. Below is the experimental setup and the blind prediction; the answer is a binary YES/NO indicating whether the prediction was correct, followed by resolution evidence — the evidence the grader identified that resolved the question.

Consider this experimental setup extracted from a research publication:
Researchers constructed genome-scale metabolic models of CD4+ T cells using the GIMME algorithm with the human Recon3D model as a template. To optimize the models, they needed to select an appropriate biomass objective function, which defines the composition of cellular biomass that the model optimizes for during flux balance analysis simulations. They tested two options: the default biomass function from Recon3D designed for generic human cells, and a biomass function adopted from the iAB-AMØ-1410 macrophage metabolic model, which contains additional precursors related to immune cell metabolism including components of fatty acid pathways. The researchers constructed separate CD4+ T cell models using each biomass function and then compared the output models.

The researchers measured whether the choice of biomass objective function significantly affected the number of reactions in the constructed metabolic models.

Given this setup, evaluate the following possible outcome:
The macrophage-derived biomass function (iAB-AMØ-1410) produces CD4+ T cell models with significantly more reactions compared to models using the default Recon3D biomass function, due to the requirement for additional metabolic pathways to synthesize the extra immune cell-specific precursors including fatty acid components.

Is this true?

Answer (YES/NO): NO